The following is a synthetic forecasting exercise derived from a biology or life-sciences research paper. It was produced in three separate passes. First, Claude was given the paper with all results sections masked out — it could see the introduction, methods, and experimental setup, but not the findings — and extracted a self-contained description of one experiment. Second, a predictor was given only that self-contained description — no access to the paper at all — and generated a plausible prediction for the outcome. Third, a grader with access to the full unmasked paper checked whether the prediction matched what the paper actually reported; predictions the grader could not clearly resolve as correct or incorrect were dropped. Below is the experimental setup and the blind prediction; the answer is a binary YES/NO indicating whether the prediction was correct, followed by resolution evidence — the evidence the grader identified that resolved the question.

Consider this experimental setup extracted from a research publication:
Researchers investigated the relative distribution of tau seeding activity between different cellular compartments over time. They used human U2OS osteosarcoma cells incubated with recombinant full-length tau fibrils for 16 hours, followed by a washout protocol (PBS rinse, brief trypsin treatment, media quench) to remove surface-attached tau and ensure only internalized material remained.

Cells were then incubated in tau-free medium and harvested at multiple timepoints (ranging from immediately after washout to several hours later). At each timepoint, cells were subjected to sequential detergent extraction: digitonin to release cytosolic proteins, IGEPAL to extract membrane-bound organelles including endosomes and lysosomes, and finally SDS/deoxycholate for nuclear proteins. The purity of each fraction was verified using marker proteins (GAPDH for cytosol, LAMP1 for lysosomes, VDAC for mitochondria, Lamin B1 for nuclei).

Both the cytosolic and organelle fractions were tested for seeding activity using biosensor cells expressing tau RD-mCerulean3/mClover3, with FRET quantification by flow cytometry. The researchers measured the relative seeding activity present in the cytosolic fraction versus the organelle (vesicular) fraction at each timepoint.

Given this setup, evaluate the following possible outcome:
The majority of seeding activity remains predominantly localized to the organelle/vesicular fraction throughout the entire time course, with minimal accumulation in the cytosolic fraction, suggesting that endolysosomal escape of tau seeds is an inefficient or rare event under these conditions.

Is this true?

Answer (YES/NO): NO